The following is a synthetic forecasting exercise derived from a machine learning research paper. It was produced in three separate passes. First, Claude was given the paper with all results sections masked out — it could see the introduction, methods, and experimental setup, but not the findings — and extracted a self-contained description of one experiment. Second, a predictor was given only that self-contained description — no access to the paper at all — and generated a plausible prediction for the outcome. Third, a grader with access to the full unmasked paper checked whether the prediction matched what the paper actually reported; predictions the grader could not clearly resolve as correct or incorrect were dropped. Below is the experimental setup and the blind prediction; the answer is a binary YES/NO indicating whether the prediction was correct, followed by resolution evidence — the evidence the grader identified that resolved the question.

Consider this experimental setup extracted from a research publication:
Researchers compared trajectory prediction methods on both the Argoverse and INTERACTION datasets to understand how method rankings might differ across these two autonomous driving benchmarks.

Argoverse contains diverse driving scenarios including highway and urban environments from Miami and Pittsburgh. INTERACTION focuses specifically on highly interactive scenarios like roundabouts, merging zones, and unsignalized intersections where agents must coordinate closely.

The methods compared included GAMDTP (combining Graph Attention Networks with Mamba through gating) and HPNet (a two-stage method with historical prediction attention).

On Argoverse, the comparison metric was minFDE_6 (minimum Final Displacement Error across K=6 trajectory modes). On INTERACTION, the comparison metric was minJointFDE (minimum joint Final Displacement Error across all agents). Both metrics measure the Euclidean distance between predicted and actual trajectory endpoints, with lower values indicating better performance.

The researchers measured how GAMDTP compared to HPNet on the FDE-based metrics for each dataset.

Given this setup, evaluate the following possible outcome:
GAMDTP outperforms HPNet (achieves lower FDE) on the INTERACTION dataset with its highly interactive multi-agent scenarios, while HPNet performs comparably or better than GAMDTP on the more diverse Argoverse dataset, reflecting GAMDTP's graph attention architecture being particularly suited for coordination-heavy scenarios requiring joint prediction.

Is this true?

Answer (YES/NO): NO